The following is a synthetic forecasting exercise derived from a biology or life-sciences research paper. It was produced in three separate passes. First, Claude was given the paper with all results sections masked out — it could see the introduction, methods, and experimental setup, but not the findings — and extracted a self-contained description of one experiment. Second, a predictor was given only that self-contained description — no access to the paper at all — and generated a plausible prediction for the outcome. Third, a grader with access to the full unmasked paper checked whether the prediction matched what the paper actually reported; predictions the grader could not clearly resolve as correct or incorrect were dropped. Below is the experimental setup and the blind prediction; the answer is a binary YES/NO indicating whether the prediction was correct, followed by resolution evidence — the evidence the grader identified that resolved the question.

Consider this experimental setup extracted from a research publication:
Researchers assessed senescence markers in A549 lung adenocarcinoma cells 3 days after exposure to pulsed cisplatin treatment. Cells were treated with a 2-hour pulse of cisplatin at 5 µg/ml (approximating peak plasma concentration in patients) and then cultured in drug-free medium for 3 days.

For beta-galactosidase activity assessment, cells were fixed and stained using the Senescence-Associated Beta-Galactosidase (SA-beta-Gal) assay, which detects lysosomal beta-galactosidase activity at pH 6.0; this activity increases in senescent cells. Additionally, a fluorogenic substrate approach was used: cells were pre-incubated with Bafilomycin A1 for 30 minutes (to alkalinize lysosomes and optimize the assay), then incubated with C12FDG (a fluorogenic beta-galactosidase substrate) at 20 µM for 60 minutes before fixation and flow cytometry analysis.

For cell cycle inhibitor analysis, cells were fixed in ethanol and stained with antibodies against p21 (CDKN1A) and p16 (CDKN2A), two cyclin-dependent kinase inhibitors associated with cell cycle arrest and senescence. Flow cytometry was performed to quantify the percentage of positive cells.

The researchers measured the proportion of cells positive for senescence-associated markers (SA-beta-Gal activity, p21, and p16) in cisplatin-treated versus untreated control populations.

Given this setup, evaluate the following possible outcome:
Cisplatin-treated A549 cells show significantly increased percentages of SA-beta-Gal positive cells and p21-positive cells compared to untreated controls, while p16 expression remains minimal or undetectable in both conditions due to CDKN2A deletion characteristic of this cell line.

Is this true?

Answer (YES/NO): YES